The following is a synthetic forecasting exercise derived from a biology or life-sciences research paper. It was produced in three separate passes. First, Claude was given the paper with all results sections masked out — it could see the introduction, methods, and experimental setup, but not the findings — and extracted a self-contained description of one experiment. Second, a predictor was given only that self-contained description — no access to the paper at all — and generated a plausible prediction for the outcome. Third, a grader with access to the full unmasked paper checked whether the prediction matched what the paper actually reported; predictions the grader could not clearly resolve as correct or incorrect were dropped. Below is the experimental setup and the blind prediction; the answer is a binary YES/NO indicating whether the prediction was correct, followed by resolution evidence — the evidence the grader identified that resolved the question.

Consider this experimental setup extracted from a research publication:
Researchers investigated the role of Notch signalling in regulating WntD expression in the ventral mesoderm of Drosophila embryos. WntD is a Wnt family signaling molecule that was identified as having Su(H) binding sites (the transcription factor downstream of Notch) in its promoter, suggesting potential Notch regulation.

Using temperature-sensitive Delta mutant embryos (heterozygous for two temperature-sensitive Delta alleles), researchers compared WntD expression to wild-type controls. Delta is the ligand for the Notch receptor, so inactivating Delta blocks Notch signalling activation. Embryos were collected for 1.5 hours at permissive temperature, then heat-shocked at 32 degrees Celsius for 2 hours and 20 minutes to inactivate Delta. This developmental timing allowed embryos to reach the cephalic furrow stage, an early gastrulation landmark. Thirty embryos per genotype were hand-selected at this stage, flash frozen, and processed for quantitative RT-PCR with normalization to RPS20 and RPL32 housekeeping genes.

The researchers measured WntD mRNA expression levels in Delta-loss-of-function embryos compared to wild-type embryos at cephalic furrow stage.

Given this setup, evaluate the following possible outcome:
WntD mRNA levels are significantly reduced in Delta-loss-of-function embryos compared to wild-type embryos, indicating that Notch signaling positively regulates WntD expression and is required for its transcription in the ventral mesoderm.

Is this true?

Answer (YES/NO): NO